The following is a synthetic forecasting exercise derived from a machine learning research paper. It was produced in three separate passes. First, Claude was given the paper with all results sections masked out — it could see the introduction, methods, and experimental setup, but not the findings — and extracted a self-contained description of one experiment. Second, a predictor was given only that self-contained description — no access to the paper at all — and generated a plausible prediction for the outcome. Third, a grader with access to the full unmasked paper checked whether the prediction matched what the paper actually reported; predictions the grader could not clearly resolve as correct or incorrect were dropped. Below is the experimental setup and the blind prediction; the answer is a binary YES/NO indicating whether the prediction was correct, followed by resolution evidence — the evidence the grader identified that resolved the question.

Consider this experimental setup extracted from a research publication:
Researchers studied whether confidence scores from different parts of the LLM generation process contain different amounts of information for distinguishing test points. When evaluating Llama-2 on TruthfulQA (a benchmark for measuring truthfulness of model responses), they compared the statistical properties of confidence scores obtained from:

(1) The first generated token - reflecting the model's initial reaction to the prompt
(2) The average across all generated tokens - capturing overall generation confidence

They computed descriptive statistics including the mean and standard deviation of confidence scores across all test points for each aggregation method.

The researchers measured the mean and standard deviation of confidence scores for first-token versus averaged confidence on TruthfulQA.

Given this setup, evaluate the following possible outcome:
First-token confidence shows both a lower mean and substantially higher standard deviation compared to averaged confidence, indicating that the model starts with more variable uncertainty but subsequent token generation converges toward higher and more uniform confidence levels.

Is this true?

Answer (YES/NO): NO